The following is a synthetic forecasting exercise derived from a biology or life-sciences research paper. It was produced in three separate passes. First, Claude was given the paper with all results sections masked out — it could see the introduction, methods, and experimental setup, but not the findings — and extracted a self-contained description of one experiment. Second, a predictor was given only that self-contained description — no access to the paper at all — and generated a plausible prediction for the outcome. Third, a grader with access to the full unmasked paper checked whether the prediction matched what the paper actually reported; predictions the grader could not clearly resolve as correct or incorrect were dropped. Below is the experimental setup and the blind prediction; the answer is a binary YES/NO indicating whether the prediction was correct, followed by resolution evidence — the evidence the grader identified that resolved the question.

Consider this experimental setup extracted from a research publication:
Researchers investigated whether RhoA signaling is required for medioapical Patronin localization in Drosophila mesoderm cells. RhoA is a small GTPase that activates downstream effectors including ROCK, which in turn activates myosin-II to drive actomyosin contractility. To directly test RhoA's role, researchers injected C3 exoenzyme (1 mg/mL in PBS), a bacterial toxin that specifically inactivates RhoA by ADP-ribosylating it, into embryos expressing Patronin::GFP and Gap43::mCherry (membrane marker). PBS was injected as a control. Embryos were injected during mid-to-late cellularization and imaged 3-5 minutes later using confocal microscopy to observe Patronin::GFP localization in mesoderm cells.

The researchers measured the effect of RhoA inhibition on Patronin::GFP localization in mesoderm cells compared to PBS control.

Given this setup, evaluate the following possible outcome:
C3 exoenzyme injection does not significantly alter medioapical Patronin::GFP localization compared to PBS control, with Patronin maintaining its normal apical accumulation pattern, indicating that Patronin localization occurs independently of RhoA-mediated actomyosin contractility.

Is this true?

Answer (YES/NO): NO